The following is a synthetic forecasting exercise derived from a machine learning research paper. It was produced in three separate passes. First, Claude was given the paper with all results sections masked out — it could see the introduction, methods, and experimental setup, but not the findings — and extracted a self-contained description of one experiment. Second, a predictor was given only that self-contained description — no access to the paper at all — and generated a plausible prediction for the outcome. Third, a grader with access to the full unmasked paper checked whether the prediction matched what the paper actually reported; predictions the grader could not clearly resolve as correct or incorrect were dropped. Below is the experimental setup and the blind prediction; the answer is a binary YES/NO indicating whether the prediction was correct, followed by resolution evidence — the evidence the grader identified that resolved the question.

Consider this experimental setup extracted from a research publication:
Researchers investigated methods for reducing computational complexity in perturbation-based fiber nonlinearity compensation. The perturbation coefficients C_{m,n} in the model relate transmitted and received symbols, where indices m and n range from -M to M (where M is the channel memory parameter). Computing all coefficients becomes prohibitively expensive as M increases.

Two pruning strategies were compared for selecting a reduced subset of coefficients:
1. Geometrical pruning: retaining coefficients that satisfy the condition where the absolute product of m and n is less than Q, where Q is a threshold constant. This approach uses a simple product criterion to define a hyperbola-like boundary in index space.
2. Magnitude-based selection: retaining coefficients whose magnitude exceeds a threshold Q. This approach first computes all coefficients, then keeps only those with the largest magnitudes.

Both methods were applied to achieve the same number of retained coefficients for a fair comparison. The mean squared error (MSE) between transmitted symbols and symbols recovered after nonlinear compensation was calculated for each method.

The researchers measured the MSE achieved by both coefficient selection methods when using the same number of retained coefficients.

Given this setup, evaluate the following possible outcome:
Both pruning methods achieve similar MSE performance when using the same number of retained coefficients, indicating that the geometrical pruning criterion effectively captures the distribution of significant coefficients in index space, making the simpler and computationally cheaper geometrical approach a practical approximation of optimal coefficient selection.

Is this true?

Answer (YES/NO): NO